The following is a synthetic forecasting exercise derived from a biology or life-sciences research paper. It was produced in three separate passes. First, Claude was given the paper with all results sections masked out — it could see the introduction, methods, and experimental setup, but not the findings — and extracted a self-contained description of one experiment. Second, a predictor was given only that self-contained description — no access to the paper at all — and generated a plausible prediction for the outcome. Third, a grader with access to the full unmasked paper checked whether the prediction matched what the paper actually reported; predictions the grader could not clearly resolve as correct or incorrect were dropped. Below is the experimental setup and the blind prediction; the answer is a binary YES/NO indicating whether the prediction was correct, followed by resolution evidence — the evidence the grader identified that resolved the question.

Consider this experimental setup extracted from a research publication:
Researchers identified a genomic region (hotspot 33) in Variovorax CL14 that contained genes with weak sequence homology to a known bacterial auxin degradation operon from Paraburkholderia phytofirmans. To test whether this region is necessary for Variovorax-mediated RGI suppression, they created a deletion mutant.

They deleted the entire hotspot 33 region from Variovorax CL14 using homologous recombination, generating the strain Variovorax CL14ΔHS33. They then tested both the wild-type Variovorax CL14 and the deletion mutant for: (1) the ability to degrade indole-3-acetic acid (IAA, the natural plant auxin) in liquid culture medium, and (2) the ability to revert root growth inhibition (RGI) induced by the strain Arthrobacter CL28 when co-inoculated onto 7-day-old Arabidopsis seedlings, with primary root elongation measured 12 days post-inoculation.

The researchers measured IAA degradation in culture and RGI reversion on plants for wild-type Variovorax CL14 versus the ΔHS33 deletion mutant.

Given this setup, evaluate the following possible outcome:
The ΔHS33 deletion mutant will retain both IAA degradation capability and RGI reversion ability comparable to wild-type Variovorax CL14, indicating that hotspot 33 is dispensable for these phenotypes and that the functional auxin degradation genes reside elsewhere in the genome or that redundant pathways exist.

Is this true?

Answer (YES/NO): NO